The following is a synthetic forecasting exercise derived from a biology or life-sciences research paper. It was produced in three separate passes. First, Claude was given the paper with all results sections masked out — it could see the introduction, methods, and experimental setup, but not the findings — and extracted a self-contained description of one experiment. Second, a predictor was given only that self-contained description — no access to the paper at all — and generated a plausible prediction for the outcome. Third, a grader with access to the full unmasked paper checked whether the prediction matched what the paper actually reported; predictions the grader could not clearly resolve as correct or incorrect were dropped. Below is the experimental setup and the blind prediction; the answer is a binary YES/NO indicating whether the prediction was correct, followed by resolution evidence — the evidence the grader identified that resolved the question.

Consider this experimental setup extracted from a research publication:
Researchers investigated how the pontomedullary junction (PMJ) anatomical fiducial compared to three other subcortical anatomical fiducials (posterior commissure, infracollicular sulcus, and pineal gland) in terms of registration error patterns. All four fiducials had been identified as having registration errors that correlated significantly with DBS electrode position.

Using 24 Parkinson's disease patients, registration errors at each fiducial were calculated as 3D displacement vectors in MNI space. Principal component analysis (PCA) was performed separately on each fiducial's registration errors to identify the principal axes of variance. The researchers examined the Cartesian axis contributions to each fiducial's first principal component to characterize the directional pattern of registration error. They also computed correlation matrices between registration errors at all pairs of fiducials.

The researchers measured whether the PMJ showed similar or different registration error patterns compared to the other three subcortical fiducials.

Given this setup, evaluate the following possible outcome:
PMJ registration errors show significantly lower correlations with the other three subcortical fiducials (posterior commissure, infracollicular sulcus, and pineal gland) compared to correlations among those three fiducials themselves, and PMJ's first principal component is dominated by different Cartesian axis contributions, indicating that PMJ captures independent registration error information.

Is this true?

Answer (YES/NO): YES